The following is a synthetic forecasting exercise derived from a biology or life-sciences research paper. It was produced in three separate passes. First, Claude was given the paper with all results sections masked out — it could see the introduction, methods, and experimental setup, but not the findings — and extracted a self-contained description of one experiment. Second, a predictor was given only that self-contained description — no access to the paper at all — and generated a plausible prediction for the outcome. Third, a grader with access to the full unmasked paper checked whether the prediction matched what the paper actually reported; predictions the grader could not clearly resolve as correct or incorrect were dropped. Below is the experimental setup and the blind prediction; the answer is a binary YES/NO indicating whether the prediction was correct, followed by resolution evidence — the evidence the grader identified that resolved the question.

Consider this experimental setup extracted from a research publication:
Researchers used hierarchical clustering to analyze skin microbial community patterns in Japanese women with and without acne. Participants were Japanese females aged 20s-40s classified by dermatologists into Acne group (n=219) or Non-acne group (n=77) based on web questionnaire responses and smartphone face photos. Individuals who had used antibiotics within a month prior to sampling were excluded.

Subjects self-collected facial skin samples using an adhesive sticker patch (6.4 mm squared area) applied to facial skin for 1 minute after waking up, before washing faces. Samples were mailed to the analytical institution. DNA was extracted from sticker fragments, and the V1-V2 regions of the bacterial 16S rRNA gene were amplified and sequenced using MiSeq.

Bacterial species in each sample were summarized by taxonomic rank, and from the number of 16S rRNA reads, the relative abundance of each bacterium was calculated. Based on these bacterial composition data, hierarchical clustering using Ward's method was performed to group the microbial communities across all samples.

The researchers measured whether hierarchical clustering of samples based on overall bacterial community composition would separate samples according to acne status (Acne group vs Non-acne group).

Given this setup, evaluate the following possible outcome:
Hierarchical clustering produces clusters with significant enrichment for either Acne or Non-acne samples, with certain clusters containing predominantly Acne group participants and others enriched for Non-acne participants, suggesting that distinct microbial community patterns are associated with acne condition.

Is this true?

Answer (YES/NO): NO